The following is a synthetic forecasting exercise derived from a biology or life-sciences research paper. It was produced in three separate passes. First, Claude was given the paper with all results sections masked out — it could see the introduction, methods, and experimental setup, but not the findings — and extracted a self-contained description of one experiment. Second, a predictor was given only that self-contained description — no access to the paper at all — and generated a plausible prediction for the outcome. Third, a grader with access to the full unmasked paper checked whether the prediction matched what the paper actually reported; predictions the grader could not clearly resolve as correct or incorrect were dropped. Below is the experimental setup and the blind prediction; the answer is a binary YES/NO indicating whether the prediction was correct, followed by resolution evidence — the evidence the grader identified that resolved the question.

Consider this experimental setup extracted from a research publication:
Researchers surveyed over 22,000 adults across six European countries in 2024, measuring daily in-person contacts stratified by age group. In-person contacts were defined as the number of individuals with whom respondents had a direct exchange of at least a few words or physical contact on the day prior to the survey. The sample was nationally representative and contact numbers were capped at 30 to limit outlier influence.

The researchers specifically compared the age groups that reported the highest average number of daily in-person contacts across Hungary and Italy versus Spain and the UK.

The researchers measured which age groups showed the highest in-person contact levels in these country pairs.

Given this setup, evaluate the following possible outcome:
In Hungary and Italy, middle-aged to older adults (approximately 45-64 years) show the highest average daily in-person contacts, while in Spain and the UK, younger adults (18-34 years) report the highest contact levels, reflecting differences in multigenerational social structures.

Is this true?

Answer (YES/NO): NO